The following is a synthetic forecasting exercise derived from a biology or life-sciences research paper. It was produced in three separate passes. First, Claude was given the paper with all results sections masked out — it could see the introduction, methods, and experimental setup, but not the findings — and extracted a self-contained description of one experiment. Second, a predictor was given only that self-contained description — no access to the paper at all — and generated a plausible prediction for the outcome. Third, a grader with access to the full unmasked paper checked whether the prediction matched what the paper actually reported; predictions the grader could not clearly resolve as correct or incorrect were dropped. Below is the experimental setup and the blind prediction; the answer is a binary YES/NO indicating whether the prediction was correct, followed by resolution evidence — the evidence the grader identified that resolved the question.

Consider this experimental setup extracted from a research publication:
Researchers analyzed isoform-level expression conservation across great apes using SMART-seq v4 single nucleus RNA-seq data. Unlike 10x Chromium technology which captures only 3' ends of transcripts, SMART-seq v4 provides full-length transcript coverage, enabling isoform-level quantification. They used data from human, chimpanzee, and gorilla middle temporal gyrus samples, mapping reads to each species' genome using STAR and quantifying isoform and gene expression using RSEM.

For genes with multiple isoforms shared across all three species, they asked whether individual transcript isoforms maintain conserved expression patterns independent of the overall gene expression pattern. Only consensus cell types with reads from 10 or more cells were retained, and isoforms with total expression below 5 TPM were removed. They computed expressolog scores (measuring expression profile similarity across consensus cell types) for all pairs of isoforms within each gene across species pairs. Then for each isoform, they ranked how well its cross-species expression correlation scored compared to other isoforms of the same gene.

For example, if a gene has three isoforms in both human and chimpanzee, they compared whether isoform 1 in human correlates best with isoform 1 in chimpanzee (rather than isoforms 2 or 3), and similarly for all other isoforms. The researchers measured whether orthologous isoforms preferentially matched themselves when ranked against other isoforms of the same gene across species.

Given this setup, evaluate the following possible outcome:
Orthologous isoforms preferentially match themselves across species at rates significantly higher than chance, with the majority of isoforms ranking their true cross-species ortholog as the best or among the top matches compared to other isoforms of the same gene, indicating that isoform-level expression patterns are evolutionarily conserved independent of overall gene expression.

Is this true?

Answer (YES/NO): NO